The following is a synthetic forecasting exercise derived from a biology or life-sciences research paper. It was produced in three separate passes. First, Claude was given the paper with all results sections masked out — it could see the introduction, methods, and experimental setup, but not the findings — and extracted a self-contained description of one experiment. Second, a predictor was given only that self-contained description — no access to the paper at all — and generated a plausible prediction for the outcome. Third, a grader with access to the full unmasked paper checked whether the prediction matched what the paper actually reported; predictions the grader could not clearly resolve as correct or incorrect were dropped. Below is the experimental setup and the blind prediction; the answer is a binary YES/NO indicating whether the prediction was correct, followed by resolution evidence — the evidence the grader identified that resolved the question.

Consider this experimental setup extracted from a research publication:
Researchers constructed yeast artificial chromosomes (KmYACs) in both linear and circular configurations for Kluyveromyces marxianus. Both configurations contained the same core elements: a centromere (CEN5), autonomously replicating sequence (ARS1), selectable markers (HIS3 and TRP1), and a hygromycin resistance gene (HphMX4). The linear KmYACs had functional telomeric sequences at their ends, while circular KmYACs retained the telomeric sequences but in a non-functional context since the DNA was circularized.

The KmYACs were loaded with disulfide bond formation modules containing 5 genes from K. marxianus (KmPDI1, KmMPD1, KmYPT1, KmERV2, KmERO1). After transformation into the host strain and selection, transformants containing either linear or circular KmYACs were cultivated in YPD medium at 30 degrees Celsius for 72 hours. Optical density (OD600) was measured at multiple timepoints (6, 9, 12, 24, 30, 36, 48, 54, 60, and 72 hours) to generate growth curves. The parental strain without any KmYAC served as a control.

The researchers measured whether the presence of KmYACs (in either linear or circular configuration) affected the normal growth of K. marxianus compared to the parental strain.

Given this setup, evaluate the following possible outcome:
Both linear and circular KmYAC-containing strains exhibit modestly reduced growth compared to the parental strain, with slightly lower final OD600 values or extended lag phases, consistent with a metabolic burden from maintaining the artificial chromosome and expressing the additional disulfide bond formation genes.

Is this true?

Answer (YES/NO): NO